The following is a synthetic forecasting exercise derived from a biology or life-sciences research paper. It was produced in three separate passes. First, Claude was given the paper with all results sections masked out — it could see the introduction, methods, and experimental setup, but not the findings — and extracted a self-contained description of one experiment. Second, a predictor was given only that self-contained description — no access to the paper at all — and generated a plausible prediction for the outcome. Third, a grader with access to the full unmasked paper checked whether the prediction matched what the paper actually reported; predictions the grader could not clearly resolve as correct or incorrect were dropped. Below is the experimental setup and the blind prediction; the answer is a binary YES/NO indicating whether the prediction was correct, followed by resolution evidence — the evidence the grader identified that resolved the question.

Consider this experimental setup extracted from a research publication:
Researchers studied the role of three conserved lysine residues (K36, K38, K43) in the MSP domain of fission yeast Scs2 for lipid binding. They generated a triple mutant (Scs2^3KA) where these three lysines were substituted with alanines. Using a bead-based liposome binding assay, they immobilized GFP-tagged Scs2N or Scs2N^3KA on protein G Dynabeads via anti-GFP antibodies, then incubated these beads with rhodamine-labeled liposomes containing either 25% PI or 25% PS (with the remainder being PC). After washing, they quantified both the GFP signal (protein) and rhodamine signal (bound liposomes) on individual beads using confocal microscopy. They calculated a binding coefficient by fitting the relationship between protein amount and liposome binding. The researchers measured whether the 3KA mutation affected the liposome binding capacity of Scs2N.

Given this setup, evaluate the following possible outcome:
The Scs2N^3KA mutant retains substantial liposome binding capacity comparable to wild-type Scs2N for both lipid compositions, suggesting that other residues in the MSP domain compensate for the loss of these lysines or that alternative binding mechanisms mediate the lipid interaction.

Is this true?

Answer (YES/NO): NO